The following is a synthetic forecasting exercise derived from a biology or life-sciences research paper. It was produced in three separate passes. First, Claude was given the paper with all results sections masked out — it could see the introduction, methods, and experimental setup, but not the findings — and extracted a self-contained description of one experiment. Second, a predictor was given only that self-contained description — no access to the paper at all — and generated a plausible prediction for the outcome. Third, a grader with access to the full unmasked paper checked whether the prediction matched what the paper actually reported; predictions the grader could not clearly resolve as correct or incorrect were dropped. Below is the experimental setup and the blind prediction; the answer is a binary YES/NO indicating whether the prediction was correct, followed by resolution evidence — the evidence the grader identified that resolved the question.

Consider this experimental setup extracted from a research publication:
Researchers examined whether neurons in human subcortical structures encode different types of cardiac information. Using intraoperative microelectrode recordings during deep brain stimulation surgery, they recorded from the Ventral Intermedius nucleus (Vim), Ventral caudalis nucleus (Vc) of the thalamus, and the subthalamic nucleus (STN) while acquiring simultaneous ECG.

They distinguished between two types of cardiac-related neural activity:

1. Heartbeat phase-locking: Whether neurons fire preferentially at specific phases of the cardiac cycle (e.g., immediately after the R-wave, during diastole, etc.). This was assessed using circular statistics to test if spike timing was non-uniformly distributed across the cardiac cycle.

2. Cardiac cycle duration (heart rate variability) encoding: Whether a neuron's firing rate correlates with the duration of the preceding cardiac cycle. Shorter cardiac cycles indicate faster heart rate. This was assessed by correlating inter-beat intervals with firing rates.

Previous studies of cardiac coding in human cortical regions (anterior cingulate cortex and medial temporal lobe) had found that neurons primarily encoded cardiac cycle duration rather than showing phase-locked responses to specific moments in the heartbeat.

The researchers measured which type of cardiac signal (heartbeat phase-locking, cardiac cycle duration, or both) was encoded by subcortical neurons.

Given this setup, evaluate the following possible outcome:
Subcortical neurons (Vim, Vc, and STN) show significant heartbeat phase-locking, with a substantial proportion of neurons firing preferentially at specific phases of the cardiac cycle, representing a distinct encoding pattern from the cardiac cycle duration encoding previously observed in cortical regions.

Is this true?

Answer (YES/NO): YES